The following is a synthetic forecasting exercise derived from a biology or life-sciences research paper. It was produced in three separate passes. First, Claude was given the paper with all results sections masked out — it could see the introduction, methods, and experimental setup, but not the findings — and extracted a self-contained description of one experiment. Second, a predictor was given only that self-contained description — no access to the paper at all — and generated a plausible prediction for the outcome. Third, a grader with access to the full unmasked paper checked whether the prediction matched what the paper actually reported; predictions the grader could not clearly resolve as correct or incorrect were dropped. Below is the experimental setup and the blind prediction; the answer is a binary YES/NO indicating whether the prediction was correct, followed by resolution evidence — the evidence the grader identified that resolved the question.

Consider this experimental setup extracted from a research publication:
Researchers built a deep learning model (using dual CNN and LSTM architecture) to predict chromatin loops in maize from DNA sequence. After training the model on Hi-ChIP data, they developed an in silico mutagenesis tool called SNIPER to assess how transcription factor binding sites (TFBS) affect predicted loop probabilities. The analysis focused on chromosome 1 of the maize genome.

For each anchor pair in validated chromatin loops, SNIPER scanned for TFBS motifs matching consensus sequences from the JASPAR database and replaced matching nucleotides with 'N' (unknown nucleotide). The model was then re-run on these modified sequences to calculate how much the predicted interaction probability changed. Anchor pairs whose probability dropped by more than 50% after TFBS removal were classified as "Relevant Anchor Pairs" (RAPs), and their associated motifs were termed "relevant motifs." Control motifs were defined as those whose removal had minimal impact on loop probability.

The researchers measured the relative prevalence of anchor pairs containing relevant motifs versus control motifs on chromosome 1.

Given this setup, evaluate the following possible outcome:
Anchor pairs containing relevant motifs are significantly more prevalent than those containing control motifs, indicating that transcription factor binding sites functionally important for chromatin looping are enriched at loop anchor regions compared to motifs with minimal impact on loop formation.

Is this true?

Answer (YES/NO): NO